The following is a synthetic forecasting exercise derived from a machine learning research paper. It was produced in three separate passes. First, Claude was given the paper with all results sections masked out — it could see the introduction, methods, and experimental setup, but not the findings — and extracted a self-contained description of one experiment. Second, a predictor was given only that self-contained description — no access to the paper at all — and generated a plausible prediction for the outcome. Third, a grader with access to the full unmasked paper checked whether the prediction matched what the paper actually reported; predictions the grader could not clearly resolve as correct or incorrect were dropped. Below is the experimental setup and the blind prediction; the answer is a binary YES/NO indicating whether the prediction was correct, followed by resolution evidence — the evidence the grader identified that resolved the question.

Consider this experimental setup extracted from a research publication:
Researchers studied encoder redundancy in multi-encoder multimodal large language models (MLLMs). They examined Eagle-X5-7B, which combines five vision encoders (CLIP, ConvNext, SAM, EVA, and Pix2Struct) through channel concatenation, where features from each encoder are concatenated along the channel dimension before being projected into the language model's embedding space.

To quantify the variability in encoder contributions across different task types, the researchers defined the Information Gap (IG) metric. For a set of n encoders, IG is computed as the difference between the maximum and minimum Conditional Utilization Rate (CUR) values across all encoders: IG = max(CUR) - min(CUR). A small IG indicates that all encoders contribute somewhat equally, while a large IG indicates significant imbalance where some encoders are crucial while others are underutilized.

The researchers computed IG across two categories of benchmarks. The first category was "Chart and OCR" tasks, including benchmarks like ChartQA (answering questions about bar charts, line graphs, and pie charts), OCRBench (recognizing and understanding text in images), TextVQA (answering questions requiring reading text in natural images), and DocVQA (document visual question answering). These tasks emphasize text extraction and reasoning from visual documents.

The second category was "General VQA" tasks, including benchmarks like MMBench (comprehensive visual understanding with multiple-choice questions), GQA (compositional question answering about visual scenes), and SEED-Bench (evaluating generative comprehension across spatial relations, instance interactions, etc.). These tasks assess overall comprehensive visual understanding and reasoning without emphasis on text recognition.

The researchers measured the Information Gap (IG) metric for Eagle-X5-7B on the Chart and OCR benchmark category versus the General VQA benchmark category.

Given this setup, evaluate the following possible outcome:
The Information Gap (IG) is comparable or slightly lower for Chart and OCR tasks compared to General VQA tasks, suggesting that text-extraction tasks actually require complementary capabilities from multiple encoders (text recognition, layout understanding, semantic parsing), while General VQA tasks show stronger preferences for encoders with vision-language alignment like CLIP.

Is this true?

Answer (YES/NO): NO